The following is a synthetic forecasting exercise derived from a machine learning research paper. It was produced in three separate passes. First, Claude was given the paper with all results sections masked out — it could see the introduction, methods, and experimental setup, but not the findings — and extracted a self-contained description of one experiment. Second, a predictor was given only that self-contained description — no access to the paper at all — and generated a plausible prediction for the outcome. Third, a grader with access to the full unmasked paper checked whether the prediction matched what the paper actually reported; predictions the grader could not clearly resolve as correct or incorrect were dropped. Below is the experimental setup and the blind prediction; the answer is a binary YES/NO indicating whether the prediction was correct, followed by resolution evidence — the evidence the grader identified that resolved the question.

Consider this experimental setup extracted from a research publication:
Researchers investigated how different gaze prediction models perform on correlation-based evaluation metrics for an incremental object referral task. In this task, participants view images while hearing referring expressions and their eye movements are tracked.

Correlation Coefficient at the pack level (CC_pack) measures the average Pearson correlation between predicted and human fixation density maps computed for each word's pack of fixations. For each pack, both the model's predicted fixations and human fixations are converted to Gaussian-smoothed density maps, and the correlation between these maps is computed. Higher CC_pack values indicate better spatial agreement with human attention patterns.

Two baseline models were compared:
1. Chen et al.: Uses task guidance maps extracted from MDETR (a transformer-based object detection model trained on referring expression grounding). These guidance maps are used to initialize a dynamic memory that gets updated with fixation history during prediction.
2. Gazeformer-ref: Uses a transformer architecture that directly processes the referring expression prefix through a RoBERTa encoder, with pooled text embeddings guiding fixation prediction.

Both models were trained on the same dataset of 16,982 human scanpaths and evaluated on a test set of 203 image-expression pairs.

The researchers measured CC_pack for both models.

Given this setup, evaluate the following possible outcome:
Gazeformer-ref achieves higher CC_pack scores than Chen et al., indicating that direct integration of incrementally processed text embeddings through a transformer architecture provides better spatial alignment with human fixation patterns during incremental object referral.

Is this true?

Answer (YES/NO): YES